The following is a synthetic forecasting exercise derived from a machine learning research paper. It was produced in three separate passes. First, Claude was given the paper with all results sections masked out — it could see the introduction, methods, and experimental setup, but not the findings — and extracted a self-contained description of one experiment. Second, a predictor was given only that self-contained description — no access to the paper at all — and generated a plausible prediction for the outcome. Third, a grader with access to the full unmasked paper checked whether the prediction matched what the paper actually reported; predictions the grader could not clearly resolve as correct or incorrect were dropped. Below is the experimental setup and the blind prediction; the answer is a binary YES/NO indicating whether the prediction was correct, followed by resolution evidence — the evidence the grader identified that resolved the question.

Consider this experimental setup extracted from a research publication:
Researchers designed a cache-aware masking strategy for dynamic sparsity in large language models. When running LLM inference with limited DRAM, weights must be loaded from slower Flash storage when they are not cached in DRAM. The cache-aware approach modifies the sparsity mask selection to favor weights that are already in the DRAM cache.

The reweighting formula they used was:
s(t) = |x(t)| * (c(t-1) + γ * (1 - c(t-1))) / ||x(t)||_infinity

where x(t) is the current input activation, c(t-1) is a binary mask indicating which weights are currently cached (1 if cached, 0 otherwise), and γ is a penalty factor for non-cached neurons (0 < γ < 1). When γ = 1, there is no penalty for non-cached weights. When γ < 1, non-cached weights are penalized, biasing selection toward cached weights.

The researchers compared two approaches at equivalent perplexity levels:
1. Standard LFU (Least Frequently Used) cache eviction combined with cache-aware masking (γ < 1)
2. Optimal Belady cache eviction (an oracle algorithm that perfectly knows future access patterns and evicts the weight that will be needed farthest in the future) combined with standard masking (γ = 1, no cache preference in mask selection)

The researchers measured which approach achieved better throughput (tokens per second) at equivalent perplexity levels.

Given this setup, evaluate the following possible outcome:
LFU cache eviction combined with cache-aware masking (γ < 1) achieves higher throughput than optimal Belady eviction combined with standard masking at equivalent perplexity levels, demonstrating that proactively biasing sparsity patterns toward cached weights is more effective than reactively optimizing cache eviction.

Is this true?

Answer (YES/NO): YES